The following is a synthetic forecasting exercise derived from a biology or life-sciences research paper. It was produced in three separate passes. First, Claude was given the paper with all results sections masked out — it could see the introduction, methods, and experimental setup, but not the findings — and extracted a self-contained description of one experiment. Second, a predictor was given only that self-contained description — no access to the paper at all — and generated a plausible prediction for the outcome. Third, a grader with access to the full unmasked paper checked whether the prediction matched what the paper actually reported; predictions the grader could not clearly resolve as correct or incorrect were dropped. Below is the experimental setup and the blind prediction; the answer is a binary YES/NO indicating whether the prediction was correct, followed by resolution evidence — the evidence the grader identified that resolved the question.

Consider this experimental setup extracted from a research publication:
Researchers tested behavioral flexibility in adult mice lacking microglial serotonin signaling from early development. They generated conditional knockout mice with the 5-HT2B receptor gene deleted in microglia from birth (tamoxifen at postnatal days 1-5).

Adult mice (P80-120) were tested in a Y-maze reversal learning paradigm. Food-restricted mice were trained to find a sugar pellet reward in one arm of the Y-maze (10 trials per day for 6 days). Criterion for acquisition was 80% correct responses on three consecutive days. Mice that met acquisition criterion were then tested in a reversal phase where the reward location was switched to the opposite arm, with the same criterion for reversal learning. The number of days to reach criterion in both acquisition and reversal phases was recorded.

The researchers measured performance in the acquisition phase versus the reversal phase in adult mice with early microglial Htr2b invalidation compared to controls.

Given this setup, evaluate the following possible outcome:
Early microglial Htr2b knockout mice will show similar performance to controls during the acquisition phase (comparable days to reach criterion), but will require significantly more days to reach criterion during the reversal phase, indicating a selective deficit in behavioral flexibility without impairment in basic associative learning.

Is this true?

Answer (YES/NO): YES